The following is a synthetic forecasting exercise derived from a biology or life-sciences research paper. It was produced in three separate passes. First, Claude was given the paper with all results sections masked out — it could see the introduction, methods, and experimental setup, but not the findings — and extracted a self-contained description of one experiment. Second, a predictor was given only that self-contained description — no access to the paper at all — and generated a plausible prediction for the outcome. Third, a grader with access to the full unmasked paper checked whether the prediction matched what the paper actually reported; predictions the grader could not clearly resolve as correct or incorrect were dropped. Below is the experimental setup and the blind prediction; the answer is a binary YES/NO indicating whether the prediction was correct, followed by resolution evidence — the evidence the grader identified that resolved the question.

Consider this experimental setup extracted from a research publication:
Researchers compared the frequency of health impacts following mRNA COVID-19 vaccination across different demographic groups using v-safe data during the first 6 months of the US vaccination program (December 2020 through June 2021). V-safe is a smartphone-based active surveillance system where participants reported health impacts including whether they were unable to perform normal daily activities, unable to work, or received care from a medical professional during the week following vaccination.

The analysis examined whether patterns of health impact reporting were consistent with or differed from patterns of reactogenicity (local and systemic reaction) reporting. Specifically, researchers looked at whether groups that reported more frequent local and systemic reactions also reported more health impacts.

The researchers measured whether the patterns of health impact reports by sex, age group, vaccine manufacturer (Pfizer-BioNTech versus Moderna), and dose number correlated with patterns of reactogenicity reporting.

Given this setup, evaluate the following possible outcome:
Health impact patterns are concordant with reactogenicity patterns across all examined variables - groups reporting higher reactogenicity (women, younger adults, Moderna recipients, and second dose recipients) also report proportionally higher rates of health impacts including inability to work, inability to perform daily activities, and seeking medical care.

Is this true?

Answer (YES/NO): YES